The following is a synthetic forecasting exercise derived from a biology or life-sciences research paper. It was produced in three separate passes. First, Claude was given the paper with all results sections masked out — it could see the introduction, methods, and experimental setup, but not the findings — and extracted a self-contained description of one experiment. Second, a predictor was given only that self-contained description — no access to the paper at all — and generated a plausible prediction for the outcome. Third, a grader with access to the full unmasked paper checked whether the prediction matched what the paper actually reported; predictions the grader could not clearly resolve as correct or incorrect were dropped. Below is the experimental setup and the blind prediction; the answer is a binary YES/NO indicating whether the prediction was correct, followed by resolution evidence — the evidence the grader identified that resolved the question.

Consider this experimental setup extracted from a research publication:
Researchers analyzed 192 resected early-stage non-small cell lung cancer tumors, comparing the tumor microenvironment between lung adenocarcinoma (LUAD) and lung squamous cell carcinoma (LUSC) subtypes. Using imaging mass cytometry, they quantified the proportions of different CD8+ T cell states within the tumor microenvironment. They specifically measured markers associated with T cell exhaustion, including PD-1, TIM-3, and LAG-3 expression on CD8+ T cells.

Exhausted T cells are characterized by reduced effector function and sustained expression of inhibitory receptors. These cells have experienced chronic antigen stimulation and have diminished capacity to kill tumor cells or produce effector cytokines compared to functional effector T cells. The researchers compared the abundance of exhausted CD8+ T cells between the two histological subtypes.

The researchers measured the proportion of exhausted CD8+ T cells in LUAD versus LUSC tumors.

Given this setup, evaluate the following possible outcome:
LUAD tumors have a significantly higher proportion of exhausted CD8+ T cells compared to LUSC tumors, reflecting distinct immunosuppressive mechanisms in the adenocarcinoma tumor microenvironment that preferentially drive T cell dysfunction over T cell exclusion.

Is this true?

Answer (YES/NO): NO